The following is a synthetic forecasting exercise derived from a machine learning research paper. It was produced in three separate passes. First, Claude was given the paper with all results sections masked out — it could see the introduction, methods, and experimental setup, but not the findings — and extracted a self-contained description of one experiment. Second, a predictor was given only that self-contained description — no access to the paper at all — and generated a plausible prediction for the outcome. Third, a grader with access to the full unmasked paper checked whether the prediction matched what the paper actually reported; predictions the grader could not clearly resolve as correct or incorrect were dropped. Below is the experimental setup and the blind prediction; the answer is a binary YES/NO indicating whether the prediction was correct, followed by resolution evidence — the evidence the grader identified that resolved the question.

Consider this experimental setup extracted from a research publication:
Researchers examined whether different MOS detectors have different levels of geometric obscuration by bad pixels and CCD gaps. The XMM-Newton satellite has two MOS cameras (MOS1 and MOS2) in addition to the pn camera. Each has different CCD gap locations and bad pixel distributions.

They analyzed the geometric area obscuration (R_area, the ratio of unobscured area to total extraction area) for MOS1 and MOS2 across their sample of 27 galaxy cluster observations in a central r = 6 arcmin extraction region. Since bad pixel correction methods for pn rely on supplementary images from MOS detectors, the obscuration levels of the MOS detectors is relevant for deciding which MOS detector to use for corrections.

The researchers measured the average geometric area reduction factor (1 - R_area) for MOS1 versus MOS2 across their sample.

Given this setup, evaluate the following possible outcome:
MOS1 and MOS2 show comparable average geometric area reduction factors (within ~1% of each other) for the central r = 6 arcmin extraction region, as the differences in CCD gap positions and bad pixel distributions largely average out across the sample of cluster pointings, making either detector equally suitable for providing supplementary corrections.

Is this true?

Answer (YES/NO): NO